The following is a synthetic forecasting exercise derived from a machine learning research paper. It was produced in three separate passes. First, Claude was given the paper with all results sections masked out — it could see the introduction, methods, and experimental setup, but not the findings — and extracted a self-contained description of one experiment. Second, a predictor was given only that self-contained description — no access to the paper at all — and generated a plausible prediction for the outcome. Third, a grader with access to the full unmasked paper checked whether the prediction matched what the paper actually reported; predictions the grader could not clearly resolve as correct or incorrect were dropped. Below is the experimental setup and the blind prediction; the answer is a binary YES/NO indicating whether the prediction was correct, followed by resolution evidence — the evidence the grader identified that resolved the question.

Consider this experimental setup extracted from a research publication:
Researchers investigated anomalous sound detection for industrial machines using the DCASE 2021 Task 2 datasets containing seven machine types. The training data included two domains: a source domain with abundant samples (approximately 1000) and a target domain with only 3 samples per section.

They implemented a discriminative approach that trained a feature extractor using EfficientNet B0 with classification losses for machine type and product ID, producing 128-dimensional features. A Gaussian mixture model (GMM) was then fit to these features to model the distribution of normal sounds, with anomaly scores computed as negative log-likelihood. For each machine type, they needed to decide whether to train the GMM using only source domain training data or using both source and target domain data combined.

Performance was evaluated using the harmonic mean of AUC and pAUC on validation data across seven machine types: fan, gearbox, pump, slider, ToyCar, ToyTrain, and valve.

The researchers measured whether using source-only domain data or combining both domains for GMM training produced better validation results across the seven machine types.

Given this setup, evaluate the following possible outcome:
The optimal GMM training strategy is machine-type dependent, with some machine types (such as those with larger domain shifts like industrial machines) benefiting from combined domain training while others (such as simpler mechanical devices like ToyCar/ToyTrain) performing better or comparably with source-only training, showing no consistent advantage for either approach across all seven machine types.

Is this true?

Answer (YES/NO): NO